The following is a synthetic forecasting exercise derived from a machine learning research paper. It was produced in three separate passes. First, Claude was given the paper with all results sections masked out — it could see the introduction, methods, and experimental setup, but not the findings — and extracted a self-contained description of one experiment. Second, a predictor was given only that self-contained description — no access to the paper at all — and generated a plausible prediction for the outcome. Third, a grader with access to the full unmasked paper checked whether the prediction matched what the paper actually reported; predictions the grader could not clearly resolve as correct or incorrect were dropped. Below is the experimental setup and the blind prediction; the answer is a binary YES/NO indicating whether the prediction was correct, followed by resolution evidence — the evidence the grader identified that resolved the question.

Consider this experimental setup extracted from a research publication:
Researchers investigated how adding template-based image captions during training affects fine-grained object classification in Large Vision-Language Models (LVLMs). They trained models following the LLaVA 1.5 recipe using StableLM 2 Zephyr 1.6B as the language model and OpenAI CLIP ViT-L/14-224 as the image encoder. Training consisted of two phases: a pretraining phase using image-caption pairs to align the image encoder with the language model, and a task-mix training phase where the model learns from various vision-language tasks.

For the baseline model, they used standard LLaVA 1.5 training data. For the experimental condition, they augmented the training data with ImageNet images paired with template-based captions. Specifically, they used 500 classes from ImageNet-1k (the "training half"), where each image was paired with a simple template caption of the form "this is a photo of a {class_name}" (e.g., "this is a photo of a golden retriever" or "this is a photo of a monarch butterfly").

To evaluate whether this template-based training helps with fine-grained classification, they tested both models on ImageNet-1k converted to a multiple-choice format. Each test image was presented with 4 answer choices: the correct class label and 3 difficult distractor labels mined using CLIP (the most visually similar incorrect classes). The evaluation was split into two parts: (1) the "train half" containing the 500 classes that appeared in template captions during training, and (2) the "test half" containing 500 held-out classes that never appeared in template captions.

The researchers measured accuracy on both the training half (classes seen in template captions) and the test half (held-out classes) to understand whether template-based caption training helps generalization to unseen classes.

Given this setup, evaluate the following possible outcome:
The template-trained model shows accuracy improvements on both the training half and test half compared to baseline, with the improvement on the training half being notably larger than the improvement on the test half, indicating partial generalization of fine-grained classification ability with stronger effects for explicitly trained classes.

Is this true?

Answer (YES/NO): NO